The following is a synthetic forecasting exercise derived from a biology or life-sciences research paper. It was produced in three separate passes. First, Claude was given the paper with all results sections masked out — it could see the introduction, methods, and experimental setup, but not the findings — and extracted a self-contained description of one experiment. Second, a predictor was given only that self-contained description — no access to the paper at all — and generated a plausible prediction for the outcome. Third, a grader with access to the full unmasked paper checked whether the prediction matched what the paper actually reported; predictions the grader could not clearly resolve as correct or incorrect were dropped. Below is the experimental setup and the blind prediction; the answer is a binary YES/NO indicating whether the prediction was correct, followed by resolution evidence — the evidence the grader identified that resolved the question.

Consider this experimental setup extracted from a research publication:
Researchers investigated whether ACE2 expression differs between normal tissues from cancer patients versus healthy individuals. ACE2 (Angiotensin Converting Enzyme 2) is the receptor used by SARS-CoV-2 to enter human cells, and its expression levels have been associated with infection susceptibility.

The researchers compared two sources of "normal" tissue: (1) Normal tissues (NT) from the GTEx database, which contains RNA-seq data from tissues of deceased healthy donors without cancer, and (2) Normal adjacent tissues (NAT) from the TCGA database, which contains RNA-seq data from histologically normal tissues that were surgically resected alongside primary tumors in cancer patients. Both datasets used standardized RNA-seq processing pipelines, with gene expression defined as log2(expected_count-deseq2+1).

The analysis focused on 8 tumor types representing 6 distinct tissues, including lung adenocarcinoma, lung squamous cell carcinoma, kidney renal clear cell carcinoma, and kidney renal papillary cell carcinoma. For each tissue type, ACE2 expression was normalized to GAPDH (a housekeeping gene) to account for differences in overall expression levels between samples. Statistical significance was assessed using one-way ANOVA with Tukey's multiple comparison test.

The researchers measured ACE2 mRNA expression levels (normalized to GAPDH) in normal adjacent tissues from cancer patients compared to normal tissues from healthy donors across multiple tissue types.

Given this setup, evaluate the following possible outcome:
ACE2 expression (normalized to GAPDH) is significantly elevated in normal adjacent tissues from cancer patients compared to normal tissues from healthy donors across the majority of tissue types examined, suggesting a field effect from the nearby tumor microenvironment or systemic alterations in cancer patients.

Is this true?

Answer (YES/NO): YES